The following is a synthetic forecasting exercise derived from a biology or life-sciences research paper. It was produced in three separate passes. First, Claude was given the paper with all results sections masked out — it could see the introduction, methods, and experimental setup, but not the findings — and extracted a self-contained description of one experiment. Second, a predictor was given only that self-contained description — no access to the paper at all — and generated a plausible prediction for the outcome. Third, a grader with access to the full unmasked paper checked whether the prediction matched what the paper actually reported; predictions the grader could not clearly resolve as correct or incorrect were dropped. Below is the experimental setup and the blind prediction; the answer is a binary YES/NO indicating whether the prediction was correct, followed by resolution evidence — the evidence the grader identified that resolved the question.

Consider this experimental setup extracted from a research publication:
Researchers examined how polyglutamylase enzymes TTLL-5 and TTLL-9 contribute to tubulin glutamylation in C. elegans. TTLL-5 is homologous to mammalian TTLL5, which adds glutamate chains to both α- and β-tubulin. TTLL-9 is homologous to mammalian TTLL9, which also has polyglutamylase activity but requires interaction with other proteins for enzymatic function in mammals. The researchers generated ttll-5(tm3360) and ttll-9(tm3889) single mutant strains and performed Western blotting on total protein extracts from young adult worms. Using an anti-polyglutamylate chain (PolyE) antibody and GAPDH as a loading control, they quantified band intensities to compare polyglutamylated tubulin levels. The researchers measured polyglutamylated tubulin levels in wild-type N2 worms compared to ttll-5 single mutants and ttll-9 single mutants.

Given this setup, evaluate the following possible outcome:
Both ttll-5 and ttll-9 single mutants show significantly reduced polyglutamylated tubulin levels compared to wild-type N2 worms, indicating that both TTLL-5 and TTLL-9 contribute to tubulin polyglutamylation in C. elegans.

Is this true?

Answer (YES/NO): NO